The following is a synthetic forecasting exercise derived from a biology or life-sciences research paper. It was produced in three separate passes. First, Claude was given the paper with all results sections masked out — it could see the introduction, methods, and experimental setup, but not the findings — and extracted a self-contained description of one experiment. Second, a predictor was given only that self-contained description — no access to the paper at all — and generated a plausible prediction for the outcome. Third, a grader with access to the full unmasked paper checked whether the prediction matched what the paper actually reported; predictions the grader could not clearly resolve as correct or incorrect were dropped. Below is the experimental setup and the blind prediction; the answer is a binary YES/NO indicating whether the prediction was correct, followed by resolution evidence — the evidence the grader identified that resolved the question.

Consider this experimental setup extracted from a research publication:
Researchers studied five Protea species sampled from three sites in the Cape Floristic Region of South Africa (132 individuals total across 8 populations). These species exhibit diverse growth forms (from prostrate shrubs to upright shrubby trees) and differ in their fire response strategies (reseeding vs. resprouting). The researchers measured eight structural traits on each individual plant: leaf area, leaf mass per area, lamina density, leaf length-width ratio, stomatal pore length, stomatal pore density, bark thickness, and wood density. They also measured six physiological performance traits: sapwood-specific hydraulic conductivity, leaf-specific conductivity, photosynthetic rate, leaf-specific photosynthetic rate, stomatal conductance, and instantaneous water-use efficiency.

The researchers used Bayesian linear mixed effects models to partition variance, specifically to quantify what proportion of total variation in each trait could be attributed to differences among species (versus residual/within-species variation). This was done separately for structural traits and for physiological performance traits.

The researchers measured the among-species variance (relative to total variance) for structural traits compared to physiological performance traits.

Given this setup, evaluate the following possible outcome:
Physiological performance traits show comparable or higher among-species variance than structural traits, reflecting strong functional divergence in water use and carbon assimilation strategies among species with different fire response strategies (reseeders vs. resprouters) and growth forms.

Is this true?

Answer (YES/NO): NO